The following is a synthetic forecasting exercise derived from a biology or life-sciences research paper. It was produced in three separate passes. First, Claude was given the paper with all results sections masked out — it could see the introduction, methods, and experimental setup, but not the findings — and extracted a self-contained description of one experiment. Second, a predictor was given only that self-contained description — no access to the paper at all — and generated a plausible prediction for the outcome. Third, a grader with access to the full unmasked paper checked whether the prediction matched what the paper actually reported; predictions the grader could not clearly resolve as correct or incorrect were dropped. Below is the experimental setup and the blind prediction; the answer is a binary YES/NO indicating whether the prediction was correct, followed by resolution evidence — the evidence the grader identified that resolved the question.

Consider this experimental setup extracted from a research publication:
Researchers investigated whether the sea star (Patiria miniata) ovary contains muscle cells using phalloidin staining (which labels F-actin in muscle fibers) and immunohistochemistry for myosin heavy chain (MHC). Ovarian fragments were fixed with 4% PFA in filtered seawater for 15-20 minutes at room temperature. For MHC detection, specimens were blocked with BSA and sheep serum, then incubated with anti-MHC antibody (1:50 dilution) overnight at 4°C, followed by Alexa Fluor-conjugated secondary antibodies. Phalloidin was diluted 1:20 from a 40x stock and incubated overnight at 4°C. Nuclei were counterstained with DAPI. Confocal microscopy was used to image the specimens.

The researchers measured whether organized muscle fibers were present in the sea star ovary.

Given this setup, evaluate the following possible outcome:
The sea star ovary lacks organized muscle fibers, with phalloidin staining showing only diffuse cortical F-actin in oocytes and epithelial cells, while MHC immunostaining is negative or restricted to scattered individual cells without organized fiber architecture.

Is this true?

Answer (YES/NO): NO